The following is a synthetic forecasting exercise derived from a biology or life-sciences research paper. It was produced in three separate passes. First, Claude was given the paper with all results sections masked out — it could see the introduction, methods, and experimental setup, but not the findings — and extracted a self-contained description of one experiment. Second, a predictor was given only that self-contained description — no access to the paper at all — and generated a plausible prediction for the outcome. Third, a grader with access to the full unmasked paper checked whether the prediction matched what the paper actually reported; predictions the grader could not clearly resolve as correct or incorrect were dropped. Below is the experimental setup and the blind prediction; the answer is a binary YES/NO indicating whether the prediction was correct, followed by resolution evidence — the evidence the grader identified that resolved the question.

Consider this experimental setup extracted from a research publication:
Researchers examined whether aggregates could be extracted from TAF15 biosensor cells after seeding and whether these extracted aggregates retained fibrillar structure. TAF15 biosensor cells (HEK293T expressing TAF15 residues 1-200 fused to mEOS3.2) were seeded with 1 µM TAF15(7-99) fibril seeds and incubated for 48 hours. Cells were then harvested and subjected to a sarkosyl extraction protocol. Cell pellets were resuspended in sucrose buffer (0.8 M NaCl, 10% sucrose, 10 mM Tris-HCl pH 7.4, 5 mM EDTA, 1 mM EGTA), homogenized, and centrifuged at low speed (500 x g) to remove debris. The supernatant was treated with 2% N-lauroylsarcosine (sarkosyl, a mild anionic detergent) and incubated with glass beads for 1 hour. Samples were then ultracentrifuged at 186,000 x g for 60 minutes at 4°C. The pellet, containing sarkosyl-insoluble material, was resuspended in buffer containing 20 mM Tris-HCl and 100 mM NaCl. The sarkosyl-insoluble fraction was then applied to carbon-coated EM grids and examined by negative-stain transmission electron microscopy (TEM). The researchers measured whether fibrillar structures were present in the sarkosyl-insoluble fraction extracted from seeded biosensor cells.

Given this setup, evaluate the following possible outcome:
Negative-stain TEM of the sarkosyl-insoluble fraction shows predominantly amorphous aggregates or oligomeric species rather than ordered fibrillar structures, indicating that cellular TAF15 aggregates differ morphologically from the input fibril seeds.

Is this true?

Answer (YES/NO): NO